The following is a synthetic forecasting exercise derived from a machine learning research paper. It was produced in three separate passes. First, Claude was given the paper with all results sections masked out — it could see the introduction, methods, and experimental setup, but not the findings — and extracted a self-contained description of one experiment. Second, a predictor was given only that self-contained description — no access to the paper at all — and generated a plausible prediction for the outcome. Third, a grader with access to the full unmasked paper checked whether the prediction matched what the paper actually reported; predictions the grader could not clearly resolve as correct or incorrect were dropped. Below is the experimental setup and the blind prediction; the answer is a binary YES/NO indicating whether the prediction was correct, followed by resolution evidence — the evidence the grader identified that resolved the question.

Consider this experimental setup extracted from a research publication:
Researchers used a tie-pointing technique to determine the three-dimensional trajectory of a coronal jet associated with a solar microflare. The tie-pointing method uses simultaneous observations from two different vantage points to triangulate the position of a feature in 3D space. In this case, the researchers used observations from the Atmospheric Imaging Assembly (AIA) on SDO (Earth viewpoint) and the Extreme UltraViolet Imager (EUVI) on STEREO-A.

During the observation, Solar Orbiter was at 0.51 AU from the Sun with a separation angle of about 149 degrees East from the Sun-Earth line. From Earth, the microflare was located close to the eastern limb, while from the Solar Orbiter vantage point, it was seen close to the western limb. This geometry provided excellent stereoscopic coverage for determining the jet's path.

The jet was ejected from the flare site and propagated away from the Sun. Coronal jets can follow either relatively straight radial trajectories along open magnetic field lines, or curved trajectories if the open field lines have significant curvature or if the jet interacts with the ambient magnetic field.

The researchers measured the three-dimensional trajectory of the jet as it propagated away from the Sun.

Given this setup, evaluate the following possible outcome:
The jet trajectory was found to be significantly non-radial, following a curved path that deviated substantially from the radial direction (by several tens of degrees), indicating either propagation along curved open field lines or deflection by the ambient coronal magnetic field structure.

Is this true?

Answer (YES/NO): YES